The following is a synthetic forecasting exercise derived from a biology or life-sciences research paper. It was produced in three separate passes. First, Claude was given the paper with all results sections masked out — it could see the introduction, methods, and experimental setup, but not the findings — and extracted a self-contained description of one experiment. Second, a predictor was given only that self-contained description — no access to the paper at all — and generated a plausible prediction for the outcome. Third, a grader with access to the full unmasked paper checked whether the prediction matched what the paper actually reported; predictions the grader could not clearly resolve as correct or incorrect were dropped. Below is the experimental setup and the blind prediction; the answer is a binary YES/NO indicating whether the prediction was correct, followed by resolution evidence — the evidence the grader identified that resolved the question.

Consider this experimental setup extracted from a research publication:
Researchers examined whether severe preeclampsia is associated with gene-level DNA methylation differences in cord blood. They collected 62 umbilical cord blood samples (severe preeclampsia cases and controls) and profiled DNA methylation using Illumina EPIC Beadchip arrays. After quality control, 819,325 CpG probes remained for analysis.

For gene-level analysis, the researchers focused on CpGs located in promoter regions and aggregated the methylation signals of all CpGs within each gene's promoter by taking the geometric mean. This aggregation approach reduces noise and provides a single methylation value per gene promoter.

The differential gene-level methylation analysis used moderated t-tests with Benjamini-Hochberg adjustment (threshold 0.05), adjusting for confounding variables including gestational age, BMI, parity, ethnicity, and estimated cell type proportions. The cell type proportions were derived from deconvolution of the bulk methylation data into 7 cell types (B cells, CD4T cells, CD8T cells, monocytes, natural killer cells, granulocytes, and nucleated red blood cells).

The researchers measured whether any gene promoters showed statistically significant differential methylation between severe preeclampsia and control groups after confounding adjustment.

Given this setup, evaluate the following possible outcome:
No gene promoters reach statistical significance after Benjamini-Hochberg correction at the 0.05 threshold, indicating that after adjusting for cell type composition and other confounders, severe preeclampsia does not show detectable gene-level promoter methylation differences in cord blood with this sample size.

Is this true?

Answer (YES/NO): YES